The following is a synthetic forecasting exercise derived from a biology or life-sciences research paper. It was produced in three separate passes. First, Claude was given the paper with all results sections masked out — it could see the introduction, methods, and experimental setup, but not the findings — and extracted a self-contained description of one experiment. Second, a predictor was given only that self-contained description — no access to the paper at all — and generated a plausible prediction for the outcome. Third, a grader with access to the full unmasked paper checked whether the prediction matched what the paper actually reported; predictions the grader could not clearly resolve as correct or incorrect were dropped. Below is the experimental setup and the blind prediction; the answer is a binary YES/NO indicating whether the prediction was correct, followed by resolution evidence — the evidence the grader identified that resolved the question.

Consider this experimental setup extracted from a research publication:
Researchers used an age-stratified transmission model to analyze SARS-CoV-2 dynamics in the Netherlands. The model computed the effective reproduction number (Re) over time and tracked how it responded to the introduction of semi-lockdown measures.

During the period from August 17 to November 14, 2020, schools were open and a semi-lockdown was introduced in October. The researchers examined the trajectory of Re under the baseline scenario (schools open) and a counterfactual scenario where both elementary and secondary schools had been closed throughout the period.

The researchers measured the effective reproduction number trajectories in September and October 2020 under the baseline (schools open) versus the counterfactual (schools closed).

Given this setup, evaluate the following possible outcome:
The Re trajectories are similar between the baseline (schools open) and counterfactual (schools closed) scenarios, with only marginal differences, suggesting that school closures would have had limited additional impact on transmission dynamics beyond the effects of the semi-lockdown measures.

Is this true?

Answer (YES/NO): NO